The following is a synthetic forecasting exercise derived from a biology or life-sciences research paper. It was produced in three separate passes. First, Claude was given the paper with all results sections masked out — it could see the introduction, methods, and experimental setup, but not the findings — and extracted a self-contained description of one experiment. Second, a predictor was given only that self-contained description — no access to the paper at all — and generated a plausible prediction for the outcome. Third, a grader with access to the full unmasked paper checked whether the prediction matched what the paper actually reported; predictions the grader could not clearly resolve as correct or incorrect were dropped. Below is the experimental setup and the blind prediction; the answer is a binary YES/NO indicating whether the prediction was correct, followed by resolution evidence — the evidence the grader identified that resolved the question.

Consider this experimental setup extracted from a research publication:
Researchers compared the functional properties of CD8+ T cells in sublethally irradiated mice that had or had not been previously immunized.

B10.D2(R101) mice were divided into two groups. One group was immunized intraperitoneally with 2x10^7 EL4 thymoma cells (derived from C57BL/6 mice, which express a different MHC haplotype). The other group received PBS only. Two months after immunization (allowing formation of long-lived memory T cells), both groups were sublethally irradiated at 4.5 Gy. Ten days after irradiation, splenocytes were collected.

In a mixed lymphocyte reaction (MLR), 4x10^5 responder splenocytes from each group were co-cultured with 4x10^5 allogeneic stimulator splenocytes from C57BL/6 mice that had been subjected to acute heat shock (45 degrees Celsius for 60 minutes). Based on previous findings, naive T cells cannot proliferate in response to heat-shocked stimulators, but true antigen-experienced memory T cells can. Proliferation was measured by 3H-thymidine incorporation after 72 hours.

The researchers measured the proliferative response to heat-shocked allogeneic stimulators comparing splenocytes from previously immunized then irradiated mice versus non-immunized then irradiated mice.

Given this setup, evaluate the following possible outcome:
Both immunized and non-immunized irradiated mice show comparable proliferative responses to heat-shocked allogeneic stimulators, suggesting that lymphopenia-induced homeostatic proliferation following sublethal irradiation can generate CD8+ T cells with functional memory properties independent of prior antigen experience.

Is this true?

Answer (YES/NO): NO